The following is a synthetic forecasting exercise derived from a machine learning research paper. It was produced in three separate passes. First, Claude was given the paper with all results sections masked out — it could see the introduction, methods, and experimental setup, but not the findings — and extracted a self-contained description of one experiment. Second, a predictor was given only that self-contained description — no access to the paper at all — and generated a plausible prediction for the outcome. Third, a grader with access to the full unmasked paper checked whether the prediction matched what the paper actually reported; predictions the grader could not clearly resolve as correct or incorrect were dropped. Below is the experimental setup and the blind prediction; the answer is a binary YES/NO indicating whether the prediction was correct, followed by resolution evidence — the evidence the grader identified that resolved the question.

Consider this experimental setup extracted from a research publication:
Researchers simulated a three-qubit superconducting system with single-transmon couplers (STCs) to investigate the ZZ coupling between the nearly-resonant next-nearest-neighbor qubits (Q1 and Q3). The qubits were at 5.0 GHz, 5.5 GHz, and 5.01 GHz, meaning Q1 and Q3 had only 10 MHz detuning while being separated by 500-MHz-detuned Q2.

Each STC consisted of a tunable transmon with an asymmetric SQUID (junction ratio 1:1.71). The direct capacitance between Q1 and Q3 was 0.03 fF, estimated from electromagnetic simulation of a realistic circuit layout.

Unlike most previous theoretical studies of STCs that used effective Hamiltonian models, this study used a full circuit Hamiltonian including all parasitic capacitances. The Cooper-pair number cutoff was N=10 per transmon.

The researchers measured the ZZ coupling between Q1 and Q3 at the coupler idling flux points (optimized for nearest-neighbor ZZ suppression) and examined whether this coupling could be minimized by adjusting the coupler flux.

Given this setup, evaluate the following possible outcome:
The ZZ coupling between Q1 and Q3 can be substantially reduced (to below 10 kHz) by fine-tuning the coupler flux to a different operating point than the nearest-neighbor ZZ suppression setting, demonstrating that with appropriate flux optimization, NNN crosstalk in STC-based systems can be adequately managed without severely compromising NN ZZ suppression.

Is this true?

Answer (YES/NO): NO